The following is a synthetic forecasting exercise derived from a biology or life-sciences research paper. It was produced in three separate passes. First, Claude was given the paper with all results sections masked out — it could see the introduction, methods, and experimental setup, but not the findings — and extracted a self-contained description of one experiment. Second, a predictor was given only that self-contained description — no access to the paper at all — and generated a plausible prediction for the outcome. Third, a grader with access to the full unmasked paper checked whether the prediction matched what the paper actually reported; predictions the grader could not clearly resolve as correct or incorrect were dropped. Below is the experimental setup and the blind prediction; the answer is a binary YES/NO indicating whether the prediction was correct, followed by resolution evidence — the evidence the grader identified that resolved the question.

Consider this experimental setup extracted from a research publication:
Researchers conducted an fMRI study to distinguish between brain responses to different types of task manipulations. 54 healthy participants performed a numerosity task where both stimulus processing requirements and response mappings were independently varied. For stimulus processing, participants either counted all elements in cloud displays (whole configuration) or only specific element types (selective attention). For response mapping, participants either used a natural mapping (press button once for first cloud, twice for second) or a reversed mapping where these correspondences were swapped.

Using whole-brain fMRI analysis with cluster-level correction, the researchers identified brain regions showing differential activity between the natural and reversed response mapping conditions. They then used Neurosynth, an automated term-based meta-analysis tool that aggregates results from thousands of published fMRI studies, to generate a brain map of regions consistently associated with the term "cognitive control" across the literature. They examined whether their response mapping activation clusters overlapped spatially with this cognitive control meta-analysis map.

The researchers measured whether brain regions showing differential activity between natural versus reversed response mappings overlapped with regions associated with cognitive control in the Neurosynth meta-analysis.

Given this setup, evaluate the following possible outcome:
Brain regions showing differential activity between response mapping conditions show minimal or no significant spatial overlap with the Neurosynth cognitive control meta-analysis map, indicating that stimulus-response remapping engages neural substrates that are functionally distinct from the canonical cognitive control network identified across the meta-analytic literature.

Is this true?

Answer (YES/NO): NO